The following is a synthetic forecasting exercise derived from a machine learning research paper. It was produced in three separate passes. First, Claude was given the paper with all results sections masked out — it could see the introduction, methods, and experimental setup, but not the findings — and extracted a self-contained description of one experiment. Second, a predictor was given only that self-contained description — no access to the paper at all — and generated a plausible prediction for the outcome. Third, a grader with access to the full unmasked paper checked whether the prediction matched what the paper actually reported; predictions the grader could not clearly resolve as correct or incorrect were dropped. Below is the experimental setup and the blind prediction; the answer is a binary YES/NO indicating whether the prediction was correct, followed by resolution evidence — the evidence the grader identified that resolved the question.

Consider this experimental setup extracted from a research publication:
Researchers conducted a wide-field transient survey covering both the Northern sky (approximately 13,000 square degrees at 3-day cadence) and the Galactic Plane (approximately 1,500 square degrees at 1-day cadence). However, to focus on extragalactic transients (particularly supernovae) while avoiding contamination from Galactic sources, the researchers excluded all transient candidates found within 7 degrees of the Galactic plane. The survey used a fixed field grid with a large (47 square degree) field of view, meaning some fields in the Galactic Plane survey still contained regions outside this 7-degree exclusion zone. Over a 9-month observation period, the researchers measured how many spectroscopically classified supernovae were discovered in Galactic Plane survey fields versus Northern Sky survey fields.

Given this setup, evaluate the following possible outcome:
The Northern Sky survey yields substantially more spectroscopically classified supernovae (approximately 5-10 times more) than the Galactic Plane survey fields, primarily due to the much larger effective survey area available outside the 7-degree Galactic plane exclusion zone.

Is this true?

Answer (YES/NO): NO